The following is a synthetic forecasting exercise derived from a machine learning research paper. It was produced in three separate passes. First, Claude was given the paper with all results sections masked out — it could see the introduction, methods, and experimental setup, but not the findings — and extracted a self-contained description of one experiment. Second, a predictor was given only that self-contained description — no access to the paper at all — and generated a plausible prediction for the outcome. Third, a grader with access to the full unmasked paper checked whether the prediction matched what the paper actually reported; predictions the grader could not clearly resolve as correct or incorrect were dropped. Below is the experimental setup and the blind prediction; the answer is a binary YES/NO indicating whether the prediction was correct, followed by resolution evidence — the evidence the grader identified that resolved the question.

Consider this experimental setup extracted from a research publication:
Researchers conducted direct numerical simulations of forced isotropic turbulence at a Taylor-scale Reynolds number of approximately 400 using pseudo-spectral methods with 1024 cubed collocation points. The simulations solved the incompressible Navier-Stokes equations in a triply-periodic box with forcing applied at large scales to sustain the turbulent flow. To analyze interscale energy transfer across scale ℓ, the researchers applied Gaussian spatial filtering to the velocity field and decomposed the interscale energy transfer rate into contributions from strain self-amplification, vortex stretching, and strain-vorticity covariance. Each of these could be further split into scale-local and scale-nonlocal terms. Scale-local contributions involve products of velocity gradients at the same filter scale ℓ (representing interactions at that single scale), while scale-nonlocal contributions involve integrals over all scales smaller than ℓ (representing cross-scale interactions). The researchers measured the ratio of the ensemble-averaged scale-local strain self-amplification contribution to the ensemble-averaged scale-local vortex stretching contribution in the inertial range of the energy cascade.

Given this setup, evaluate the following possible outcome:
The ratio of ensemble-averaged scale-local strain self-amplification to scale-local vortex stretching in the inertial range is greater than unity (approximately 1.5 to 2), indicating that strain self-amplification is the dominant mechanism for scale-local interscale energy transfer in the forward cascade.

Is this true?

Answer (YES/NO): NO